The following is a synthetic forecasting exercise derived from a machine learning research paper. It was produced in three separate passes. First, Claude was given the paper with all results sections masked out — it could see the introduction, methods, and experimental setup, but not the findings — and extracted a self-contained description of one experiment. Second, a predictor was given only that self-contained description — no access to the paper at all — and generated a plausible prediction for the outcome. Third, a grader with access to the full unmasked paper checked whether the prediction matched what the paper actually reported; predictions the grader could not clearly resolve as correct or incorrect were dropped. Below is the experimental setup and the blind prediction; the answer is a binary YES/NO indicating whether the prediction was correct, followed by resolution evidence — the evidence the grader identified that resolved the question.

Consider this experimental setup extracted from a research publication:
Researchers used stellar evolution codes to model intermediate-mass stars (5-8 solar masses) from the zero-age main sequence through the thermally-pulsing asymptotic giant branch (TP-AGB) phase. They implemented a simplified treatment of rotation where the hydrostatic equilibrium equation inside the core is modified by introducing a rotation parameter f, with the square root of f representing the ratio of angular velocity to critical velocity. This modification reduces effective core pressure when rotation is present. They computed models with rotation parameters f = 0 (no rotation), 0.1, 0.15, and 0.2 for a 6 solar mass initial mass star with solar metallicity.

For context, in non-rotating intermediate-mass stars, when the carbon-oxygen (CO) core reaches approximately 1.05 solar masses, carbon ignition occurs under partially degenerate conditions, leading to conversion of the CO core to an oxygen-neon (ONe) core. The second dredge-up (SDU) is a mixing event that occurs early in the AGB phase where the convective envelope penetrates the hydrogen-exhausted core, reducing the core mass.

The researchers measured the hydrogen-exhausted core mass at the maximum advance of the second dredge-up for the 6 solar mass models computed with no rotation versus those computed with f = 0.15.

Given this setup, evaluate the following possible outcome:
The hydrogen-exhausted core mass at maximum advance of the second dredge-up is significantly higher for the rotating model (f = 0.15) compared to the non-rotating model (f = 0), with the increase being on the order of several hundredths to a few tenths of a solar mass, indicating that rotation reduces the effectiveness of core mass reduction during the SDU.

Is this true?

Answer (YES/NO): YES